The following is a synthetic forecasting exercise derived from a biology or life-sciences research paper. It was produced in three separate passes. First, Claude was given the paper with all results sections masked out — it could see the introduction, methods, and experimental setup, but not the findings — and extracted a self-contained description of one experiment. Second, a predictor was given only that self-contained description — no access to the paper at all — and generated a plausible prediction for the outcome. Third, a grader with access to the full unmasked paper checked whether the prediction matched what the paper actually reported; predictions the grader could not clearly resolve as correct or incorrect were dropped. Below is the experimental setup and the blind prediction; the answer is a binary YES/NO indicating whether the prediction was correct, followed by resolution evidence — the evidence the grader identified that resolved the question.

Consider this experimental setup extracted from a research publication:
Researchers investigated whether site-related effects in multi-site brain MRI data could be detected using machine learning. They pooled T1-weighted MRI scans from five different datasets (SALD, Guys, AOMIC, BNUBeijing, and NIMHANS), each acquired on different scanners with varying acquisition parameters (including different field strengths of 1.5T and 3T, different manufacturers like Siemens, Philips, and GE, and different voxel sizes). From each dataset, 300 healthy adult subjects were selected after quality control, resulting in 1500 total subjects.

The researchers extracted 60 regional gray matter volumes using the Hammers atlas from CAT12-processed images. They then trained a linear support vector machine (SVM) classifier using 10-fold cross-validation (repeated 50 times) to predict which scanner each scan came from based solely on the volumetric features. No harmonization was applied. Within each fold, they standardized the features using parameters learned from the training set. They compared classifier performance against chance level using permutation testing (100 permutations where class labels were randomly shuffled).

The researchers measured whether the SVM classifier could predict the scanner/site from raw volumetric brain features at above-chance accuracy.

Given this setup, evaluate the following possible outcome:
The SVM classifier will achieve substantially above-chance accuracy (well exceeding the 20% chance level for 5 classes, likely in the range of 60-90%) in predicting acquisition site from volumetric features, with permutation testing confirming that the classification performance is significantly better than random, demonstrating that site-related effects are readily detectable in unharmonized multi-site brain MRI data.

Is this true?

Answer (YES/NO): YES